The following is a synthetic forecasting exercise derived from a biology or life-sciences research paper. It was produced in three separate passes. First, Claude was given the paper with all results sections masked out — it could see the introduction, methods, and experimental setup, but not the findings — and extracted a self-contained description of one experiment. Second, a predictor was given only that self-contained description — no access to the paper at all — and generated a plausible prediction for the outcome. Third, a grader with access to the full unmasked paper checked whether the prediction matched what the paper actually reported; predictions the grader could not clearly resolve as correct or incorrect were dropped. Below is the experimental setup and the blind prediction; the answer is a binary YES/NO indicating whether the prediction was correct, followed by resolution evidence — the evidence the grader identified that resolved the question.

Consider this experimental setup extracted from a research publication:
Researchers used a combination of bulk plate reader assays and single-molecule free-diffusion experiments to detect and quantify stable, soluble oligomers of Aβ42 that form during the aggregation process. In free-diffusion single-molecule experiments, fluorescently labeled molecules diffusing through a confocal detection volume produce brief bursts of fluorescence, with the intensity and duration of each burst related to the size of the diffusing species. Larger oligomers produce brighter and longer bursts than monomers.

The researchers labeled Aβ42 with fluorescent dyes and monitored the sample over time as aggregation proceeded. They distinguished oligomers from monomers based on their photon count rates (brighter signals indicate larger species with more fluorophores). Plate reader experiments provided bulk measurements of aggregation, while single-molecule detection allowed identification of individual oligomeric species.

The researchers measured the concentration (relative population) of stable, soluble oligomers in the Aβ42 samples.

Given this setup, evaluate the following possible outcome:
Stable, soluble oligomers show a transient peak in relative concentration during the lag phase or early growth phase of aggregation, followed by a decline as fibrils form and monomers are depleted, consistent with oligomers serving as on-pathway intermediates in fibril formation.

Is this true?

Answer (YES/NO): NO